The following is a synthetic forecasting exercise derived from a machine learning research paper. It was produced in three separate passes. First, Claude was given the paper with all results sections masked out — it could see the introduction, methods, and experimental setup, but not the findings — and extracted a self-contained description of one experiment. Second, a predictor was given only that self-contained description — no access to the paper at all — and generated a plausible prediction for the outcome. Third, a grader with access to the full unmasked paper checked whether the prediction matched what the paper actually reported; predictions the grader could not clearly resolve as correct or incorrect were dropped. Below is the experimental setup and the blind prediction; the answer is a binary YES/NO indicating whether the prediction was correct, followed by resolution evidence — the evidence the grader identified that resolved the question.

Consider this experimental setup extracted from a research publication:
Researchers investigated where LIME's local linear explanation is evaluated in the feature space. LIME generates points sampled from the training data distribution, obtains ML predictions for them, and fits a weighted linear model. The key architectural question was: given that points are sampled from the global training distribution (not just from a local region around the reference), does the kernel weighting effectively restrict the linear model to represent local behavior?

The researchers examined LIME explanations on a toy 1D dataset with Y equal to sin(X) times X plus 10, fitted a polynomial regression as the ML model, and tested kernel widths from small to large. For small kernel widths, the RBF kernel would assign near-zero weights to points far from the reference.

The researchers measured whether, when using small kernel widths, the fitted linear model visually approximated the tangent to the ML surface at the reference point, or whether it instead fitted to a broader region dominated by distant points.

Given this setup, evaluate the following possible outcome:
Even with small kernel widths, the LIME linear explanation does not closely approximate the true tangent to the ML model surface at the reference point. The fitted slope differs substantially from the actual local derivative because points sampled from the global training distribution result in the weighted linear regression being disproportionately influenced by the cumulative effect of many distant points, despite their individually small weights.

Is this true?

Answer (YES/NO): NO